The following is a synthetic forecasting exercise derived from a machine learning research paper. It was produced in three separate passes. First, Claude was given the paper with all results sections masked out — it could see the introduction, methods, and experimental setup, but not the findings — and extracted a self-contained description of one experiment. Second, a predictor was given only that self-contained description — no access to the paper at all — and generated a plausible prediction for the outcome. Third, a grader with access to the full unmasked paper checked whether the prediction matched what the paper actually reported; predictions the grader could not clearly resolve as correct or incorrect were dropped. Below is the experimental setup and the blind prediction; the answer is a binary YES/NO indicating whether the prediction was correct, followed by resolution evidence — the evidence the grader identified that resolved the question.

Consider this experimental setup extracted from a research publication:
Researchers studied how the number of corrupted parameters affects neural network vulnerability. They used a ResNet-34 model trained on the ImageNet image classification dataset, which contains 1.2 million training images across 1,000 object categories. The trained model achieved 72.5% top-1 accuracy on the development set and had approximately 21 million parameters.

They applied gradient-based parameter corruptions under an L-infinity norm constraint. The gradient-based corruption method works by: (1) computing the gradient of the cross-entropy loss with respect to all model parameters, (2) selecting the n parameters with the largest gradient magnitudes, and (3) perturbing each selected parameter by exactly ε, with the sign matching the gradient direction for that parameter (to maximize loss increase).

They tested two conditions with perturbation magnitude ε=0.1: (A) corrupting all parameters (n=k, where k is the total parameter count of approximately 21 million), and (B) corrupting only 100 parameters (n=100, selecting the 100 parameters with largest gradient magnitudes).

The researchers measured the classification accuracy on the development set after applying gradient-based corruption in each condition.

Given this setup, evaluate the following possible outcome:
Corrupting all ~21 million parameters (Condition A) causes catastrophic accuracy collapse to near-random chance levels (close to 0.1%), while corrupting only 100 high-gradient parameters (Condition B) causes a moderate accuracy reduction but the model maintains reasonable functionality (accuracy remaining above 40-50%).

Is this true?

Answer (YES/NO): YES